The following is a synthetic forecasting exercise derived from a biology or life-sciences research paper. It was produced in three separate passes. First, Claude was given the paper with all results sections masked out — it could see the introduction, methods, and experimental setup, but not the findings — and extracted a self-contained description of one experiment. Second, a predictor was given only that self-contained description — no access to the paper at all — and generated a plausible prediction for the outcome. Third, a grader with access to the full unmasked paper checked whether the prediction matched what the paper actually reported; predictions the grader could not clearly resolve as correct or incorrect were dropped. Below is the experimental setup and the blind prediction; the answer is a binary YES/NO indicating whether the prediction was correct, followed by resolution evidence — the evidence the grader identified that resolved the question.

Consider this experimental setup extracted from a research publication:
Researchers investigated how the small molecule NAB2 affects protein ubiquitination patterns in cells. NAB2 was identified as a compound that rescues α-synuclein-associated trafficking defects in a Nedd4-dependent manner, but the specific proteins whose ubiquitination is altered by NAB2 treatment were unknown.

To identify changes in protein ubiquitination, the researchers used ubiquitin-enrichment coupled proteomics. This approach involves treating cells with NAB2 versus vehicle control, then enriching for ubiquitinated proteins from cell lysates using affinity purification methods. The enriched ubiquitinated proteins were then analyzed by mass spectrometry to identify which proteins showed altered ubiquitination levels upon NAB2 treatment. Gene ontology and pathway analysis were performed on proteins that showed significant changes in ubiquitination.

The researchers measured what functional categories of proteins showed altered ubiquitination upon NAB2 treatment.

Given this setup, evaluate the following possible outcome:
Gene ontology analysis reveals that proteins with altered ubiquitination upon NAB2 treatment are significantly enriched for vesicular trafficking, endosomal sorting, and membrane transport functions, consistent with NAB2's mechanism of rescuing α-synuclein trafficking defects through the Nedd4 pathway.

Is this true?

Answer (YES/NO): YES